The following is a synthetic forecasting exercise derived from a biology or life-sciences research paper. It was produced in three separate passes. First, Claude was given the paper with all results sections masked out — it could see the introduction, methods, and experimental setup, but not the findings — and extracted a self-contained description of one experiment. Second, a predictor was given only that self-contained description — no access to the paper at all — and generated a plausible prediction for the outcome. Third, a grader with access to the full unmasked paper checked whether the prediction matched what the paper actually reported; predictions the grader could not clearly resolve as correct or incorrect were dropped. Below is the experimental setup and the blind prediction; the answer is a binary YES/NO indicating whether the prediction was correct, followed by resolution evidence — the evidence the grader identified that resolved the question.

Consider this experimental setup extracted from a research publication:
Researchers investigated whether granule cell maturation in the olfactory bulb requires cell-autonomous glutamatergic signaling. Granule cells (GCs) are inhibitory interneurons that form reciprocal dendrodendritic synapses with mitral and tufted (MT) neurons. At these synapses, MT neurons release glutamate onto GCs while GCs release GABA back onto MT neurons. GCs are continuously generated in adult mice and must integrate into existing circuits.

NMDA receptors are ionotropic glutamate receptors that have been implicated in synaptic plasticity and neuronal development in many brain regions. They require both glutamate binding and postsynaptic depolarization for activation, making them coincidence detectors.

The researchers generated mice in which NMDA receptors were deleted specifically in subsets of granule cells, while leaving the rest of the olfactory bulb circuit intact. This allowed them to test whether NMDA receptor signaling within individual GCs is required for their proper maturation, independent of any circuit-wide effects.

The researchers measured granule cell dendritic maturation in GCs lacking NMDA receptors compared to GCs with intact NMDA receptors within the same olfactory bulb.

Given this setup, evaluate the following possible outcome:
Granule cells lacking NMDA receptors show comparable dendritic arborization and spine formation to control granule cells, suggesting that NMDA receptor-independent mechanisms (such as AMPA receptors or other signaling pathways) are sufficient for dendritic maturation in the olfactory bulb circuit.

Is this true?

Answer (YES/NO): NO